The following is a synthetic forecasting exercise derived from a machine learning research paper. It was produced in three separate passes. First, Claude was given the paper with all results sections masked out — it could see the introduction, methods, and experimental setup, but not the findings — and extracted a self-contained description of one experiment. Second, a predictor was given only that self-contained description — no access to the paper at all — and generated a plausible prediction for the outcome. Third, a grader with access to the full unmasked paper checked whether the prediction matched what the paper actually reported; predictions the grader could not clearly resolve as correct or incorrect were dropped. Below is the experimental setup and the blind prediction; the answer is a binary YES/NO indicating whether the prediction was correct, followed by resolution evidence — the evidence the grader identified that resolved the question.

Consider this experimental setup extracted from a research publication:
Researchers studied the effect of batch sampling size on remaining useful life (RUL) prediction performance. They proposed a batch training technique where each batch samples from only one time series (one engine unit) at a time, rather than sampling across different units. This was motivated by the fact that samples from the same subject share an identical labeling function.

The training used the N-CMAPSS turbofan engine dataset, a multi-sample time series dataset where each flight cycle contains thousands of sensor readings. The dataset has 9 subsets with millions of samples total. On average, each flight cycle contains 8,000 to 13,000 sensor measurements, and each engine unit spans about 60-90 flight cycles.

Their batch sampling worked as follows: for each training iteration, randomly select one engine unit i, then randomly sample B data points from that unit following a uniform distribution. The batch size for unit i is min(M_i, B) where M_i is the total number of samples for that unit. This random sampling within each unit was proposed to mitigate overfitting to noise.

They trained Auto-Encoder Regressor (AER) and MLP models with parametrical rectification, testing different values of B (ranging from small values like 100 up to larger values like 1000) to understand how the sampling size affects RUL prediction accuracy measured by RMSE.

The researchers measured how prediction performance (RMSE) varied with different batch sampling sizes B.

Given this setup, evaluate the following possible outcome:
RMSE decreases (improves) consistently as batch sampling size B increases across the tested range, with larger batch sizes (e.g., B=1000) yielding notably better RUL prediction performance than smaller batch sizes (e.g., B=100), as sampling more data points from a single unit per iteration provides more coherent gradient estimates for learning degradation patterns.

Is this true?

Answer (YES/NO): NO